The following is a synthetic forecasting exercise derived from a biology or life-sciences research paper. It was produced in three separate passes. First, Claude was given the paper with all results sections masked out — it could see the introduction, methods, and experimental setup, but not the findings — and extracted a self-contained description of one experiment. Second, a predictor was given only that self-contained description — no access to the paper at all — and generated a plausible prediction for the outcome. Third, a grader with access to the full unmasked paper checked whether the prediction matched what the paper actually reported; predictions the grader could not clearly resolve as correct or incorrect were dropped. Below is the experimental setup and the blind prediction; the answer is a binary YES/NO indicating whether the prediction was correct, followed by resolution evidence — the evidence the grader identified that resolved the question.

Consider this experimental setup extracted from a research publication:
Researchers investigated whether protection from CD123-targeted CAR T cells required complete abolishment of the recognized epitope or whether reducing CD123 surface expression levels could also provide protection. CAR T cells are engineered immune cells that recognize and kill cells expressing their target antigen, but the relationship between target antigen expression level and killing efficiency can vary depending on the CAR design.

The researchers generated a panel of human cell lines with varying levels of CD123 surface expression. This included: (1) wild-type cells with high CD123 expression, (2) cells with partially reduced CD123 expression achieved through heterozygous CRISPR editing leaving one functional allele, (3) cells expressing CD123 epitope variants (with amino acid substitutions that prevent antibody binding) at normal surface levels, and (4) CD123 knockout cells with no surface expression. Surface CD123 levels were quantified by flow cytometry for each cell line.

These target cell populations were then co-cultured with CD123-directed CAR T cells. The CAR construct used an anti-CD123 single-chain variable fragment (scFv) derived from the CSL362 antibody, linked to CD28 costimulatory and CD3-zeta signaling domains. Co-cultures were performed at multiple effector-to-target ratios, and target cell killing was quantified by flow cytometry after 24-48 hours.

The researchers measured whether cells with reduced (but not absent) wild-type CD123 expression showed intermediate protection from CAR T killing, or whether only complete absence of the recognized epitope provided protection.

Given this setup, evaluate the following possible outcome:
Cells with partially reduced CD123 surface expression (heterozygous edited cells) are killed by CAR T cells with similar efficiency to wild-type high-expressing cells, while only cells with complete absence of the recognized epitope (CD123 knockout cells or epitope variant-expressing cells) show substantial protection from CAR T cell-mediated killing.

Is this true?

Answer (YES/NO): YES